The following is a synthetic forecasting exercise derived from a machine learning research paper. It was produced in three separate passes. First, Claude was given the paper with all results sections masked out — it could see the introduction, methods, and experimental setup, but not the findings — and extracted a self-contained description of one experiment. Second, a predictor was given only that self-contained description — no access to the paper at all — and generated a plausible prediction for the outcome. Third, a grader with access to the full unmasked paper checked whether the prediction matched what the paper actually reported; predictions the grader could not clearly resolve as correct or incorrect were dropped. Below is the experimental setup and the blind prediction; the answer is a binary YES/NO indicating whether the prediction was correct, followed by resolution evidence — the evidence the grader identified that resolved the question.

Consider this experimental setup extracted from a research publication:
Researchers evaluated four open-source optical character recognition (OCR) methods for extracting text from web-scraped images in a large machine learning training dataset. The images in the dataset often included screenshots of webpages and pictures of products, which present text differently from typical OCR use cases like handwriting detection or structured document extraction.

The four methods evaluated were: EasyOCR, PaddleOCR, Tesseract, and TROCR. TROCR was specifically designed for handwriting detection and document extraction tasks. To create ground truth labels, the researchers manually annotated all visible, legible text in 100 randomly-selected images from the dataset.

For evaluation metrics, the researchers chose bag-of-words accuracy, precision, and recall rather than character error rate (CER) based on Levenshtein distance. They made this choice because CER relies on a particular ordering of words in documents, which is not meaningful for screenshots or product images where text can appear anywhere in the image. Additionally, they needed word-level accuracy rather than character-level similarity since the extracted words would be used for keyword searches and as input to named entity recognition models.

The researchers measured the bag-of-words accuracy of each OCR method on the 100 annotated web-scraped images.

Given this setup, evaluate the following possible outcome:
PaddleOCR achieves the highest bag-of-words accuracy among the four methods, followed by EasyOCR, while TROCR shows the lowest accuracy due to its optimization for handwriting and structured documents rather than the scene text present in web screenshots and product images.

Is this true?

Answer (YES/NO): YES